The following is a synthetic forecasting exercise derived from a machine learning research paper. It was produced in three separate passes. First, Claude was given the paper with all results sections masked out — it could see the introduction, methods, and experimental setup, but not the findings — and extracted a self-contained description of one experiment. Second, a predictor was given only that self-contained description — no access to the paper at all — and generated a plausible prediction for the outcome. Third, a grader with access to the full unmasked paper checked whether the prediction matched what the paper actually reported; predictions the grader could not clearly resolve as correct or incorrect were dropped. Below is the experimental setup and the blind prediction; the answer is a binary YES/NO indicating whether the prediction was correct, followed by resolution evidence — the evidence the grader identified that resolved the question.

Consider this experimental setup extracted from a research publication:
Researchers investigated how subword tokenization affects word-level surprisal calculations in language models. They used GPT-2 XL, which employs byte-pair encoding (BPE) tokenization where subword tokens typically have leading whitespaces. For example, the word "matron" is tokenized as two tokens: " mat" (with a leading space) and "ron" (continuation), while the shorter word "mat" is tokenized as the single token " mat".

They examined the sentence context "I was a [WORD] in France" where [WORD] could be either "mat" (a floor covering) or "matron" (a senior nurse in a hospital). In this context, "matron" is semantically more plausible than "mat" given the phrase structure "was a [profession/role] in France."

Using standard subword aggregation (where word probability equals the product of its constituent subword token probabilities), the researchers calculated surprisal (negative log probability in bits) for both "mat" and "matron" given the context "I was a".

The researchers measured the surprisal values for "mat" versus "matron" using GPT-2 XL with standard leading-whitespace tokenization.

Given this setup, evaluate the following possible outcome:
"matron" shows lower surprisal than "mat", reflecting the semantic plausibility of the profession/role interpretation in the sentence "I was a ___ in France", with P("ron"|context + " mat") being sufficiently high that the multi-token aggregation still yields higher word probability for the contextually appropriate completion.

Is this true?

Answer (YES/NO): NO